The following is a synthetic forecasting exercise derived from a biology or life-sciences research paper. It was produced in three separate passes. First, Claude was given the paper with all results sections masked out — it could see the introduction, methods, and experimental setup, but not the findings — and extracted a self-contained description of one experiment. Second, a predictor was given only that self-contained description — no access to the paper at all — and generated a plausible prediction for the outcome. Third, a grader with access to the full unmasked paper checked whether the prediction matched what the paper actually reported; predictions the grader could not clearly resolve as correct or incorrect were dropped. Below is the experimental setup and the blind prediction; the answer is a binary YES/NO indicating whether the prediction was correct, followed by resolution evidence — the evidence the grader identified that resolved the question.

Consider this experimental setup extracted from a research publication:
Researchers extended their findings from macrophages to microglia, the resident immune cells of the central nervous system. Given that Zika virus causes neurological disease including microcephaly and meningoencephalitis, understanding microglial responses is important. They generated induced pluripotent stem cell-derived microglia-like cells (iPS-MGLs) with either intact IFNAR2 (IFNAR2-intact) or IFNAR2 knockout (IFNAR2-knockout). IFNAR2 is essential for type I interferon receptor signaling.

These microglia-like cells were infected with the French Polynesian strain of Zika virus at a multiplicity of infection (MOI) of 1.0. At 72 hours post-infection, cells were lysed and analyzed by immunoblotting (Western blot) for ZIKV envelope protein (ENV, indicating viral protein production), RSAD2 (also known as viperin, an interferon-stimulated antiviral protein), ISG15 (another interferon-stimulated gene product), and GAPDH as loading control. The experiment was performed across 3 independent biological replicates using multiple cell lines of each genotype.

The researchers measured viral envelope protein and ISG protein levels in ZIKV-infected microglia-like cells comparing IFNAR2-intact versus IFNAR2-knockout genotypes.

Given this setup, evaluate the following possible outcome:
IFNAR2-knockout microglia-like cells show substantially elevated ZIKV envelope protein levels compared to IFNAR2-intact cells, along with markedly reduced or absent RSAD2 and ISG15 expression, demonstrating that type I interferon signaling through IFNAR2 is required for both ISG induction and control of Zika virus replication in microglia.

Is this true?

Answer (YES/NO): YES